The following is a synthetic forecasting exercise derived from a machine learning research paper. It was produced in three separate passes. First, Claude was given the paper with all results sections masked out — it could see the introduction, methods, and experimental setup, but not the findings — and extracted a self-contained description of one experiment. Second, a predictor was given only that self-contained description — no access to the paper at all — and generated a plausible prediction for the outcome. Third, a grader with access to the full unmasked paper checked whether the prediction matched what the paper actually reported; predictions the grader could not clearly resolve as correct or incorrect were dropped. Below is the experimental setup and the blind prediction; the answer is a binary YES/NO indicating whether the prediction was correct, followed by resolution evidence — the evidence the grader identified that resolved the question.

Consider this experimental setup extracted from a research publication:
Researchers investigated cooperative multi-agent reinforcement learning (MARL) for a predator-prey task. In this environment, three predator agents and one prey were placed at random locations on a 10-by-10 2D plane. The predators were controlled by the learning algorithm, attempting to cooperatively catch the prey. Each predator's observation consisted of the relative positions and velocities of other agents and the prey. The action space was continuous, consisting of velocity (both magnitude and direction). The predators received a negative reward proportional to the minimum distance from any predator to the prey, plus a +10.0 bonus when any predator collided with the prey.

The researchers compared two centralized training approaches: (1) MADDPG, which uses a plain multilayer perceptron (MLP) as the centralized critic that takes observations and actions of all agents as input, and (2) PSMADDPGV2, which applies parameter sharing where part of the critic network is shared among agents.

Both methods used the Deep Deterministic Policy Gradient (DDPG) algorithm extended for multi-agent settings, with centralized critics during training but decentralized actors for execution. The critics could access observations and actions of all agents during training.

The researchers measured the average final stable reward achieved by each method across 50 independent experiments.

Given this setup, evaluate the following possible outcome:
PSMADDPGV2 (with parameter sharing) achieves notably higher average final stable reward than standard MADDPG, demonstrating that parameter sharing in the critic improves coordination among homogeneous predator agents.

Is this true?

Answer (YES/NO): YES